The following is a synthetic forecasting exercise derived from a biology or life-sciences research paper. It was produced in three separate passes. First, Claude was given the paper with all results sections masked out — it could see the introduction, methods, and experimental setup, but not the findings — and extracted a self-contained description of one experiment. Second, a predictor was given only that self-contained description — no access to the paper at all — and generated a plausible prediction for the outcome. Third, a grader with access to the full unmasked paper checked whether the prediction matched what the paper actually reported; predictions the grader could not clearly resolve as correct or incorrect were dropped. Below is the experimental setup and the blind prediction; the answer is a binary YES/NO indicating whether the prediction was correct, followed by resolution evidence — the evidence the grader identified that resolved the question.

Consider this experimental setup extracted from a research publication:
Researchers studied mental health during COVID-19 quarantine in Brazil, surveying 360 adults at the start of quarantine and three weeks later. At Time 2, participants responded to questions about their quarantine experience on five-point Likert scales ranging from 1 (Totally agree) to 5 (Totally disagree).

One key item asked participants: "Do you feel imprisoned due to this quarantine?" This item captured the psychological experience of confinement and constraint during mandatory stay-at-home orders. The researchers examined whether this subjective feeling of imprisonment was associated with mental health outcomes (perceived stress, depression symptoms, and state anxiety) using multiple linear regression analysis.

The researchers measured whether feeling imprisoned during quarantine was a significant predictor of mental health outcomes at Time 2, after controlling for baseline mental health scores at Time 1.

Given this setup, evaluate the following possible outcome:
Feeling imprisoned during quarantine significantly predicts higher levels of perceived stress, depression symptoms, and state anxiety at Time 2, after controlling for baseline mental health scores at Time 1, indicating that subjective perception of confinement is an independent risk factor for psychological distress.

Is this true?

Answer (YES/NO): NO